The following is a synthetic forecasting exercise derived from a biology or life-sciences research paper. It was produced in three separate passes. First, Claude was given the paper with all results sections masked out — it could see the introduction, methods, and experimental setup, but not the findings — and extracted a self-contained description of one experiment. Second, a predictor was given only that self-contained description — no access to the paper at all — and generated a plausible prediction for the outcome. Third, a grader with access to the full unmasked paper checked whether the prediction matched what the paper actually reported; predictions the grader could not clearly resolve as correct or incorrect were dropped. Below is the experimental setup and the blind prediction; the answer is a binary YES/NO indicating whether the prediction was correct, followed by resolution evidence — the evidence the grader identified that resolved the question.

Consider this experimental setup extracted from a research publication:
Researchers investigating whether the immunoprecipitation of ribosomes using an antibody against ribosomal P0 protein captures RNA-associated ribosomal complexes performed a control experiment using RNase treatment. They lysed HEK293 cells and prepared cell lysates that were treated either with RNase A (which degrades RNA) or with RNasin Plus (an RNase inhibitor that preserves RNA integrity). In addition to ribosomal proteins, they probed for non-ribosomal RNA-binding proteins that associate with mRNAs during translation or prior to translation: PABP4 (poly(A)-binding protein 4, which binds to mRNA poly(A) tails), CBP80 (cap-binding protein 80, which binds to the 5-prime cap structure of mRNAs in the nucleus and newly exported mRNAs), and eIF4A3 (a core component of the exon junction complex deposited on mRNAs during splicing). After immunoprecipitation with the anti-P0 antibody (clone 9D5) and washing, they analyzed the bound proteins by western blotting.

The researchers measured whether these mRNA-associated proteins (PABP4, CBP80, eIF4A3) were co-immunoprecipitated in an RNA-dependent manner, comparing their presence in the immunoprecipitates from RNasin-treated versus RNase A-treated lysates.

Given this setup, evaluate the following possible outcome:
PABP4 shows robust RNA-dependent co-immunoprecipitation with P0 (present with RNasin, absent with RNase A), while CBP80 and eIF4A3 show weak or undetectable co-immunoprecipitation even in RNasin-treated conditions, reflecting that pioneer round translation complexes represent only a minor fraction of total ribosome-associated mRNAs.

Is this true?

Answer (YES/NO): NO